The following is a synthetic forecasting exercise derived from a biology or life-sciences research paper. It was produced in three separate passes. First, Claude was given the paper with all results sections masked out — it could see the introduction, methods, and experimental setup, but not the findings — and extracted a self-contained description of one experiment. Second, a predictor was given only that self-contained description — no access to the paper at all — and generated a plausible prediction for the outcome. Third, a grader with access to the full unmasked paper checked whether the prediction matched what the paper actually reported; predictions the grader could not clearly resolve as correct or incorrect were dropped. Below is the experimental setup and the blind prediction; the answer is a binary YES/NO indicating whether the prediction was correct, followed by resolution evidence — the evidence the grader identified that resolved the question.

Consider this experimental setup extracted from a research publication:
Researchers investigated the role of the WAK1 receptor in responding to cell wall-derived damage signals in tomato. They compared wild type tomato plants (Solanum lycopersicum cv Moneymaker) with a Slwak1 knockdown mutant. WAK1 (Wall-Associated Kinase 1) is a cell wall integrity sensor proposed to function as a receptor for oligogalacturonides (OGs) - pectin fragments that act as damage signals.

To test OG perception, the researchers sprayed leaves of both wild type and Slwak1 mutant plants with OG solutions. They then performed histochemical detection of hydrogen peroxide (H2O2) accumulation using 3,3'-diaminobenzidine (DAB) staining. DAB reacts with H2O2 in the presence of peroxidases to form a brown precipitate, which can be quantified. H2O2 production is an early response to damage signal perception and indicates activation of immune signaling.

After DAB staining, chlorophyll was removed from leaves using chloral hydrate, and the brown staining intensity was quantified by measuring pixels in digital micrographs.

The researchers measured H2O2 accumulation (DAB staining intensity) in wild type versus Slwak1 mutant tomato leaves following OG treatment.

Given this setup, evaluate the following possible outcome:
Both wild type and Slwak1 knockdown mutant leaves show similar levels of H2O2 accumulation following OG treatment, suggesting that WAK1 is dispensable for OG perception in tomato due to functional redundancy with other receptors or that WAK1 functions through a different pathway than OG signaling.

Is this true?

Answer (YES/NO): NO